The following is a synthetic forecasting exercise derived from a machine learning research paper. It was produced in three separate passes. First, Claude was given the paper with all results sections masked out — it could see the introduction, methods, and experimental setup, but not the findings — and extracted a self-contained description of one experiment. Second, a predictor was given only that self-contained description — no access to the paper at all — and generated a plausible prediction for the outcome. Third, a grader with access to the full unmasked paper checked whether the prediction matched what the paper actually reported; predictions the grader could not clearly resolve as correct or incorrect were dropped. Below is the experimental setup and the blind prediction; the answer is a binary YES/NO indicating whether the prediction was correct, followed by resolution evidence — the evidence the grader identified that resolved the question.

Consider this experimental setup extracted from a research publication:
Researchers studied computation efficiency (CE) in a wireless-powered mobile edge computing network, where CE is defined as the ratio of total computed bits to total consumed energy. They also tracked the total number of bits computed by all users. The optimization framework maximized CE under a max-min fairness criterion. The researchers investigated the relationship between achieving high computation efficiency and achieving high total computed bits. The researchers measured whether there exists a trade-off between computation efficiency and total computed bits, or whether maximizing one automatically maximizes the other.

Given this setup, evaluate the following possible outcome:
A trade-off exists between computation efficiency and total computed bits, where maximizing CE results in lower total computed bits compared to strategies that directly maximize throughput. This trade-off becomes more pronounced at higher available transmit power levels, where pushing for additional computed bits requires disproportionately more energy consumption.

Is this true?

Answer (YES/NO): YES